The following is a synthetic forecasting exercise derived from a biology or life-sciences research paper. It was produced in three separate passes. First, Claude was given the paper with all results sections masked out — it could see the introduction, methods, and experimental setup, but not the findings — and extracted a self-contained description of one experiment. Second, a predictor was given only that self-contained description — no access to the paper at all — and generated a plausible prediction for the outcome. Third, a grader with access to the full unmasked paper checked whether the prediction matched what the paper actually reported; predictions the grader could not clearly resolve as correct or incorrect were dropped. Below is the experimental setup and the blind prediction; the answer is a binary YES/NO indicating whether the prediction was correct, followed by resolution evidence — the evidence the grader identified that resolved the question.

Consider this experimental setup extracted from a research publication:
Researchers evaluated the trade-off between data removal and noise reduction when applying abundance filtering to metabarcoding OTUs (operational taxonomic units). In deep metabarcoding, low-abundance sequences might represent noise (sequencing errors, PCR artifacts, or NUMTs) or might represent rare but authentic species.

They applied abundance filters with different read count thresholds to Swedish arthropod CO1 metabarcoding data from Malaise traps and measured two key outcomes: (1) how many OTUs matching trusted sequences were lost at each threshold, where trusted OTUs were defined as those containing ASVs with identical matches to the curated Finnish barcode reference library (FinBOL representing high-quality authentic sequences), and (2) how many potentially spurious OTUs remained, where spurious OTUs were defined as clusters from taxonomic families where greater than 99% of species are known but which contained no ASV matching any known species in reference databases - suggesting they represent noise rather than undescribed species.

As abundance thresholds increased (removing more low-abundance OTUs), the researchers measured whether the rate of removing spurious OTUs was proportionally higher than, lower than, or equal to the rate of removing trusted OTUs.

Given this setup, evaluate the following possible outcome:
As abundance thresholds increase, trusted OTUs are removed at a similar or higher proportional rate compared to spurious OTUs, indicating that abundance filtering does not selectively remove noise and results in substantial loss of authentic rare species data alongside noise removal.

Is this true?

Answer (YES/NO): YES